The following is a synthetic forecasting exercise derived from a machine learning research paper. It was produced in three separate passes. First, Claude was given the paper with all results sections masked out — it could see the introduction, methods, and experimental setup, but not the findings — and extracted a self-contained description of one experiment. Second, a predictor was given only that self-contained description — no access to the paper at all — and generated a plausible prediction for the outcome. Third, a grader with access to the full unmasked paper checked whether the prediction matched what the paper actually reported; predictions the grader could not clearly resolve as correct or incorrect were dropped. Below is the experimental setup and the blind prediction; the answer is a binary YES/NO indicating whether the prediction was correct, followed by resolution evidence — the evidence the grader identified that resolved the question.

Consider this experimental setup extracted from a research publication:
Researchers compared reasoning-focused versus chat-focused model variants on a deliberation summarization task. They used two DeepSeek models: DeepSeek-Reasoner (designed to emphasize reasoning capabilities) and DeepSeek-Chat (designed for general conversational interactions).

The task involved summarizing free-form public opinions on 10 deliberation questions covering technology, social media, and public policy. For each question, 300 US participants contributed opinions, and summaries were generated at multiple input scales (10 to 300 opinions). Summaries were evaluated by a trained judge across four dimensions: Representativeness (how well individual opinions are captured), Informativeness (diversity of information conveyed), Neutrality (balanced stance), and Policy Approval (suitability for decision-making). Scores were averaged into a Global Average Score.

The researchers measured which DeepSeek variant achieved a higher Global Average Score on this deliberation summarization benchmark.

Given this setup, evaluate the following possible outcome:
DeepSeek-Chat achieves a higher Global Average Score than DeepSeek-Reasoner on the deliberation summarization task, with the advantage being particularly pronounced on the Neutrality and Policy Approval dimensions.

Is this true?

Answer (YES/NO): NO